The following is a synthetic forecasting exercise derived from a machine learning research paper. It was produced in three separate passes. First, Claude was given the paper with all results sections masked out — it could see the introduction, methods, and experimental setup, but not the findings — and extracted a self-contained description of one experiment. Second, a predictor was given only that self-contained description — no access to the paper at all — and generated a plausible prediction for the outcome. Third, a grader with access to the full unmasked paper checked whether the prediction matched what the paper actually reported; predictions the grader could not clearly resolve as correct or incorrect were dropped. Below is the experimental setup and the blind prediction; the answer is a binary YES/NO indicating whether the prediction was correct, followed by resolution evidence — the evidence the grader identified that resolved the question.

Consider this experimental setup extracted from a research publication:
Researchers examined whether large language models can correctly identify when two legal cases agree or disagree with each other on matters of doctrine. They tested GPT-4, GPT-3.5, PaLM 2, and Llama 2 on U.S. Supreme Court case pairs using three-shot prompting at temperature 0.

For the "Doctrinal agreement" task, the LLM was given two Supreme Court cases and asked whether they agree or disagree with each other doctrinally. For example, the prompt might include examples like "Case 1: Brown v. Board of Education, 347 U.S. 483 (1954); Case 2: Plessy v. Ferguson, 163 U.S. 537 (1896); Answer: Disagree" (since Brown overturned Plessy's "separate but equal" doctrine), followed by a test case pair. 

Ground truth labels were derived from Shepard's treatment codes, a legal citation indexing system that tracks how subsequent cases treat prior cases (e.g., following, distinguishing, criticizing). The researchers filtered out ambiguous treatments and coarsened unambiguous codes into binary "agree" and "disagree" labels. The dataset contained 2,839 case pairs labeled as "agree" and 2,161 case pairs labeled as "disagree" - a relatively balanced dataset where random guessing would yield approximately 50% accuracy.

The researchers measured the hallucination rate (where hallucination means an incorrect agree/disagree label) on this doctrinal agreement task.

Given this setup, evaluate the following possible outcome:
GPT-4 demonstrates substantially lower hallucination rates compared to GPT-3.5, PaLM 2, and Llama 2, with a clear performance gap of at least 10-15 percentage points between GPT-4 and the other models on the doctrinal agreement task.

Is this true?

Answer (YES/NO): NO